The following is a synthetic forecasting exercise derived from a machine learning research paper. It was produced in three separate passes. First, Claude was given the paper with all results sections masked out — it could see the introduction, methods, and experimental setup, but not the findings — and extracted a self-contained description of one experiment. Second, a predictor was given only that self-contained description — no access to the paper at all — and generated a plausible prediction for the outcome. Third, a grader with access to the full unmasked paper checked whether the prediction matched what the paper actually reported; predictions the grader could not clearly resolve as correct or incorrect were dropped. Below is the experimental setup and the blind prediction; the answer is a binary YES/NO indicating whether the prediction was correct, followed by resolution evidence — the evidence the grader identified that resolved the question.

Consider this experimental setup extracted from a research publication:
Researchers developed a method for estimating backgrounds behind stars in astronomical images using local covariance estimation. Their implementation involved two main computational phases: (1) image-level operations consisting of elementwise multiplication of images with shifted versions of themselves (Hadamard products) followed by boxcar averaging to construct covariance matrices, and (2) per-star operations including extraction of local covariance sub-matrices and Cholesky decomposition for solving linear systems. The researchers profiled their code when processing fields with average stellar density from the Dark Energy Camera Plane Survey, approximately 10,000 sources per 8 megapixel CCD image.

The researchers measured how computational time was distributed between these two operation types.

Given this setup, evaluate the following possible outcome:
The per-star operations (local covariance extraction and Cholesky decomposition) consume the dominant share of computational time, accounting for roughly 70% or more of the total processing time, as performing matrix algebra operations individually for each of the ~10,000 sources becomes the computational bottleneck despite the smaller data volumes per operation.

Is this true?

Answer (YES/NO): NO